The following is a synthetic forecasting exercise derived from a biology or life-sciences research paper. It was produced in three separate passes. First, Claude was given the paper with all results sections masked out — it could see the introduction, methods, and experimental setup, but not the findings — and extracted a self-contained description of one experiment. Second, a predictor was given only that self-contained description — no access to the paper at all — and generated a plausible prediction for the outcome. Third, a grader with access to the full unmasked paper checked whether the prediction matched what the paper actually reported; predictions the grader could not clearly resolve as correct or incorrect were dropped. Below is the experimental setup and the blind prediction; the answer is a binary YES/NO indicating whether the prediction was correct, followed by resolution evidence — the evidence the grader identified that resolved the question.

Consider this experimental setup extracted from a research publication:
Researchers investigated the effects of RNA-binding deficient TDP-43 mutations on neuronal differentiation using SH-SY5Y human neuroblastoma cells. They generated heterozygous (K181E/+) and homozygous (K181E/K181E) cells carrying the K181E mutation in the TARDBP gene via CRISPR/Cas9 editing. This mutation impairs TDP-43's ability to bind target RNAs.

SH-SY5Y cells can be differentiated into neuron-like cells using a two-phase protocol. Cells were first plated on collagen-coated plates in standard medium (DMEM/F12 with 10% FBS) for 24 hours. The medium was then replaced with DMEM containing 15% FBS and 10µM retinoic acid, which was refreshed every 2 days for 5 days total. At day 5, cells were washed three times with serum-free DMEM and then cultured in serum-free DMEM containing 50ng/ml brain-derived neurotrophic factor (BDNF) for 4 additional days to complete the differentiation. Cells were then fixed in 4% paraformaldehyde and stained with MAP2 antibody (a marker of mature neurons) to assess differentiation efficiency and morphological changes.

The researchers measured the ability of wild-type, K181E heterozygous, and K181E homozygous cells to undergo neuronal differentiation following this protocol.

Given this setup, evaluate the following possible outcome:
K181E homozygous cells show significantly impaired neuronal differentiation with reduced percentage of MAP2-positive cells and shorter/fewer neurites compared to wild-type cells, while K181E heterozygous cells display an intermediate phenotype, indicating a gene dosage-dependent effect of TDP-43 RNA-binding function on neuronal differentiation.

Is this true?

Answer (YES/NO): NO